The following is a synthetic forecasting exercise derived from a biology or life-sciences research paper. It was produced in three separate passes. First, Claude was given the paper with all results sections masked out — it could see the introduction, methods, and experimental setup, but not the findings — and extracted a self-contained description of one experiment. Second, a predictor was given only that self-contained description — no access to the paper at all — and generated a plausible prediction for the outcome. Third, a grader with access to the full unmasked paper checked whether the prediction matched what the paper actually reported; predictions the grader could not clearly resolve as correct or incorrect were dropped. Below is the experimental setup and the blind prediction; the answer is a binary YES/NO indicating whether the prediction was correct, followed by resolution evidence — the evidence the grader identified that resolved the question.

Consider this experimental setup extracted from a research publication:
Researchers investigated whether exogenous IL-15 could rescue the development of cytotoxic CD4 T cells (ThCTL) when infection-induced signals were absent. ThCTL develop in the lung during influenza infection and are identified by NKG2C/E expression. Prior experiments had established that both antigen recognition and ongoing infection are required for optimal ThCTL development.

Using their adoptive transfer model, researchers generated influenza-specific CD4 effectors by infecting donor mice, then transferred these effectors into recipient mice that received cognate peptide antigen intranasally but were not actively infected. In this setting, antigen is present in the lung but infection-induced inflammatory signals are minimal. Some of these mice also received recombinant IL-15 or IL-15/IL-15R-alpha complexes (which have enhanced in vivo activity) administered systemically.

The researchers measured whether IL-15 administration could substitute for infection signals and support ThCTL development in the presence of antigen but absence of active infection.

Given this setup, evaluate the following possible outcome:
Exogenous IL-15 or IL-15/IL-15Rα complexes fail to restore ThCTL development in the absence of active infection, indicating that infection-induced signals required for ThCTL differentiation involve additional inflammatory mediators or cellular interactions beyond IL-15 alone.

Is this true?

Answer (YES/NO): NO